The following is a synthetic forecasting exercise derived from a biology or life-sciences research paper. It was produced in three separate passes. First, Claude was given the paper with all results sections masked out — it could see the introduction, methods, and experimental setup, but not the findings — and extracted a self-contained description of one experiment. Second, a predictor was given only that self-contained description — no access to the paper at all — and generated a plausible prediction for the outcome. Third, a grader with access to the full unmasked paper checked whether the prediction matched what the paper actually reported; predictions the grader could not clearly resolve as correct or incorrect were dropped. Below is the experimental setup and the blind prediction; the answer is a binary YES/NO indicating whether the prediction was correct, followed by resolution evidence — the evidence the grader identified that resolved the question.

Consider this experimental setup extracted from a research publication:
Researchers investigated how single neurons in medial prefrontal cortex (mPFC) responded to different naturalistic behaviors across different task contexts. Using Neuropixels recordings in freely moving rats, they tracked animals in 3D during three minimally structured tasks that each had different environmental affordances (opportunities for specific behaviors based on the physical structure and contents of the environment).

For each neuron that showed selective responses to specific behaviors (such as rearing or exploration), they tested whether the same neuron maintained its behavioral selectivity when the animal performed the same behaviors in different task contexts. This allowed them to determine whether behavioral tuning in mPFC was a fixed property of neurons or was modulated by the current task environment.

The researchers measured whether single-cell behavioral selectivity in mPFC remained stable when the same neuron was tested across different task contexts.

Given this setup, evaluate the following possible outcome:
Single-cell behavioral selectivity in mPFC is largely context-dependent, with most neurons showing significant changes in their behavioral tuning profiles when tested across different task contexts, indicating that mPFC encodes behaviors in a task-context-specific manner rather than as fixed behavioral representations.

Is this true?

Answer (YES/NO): NO